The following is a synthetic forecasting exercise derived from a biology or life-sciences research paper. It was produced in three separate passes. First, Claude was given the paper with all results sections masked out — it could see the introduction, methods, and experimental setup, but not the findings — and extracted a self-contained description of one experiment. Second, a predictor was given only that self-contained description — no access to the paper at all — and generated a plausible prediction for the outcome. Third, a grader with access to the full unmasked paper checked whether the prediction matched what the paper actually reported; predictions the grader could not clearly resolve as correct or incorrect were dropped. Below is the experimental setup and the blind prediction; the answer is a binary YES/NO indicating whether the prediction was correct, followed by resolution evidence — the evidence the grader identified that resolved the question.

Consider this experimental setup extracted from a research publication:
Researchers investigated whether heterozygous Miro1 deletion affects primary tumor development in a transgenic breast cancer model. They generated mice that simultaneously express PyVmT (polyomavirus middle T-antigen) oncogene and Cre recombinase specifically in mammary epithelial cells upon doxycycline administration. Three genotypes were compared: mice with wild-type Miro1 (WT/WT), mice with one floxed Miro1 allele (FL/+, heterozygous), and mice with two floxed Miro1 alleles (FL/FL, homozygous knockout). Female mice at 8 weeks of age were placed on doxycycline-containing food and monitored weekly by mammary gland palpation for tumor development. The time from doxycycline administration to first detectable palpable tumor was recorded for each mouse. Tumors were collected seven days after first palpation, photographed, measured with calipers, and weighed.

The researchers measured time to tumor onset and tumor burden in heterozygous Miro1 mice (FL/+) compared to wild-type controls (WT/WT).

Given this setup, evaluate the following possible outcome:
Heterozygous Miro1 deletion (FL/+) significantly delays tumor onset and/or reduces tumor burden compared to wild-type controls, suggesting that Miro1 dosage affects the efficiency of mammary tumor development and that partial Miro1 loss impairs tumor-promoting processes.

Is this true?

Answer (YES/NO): NO